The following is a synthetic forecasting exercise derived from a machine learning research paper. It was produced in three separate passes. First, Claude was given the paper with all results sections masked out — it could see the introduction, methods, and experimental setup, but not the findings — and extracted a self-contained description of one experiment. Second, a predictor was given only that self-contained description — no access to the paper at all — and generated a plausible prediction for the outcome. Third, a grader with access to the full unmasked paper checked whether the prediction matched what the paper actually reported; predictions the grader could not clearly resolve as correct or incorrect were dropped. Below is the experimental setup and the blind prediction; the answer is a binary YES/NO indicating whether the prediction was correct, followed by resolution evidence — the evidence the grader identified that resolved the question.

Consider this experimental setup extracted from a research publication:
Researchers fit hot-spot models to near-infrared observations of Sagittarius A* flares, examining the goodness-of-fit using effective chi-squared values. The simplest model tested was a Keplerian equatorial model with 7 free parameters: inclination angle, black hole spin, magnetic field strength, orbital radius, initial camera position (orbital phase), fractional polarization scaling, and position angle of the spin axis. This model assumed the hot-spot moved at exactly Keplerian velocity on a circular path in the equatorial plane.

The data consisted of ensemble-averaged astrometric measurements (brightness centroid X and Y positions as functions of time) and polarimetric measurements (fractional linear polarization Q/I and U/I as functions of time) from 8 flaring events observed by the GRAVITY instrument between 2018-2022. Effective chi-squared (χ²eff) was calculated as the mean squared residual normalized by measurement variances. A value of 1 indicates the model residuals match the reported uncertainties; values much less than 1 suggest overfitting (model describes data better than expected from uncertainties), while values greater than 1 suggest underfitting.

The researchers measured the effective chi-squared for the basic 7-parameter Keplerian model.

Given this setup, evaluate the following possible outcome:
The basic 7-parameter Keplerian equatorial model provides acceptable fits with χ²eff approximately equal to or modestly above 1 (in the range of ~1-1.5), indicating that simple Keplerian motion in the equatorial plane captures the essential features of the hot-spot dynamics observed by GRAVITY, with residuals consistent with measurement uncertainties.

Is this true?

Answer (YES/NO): NO